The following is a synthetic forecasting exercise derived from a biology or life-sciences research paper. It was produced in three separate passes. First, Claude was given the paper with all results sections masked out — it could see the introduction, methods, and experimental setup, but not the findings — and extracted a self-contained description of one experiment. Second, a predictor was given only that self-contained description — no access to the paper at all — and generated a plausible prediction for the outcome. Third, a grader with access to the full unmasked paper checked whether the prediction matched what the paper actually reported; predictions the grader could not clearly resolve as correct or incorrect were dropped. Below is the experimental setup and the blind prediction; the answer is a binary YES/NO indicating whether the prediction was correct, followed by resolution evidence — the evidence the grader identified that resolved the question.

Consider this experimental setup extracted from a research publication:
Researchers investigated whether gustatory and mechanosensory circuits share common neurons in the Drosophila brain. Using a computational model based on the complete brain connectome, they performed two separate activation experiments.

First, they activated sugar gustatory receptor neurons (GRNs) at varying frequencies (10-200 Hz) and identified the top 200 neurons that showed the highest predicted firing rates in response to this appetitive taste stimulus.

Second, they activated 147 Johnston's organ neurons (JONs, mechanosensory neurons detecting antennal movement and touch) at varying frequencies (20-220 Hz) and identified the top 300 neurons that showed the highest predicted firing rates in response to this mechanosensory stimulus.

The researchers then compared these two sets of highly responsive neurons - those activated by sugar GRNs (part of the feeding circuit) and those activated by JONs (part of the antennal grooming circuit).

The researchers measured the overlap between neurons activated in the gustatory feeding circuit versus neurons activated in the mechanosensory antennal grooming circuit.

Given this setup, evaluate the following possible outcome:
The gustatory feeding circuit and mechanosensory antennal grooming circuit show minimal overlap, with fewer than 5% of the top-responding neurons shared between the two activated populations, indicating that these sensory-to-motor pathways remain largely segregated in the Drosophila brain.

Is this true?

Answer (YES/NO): YES